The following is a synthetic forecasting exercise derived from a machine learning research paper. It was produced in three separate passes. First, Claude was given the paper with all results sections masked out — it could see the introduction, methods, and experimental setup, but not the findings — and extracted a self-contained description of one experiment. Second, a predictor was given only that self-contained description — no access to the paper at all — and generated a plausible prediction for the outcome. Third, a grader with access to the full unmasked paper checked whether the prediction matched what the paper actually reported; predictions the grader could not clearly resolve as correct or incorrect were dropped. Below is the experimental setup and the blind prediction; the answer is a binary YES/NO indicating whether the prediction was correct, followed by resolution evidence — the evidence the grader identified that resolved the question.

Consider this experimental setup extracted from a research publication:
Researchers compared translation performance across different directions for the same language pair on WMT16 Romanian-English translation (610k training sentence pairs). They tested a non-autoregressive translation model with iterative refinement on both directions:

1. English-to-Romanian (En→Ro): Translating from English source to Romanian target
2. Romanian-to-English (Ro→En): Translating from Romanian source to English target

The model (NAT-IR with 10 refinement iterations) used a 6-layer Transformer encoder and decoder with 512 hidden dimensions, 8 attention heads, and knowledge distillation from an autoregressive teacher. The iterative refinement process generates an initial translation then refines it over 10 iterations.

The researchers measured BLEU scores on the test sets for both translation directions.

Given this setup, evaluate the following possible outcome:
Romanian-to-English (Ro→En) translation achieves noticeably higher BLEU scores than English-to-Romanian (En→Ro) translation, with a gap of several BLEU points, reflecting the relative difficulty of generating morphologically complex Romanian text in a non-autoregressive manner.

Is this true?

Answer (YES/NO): NO